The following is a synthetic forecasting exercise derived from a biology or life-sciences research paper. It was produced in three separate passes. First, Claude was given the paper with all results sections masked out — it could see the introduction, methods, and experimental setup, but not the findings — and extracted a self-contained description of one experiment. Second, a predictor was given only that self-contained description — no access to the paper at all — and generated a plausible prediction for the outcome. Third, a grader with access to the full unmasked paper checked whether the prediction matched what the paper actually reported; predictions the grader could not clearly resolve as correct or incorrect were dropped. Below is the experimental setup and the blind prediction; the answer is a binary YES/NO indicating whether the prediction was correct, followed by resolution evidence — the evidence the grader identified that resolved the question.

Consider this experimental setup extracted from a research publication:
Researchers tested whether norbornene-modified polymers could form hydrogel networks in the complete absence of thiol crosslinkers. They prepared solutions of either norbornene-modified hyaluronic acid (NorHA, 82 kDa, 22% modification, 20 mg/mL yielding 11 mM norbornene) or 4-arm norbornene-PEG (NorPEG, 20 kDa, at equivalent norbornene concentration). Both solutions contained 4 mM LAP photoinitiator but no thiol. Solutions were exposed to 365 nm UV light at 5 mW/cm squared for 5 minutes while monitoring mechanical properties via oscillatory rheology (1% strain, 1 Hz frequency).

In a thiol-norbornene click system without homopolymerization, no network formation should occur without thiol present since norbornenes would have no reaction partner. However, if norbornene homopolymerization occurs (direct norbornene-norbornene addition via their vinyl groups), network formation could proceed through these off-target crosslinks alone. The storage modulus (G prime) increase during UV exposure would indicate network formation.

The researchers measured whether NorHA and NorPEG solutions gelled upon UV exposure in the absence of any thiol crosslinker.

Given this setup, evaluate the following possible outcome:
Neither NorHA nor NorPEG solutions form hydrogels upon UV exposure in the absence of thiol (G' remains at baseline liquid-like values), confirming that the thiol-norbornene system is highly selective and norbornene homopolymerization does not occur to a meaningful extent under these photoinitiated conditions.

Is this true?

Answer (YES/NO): NO